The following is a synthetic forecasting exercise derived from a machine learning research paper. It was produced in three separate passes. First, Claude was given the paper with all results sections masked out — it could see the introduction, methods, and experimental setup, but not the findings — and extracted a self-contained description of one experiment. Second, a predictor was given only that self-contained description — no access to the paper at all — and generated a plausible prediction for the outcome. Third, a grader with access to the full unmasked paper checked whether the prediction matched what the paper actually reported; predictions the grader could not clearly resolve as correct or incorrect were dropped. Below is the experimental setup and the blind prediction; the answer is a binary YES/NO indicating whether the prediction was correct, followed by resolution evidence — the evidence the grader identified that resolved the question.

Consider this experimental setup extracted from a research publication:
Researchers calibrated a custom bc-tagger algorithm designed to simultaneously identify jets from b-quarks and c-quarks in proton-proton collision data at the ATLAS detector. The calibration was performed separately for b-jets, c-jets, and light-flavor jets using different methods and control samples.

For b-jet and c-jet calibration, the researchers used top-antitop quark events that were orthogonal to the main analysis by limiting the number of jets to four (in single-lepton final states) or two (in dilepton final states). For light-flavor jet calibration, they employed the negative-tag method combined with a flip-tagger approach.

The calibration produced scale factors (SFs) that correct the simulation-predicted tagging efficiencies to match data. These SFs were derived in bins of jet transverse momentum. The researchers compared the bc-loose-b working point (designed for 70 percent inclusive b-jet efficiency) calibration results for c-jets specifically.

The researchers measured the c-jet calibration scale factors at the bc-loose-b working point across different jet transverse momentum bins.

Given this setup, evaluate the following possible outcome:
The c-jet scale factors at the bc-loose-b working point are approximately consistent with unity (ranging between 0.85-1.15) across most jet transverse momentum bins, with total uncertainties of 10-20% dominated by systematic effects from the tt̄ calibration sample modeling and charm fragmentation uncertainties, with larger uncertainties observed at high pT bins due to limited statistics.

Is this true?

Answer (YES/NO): NO